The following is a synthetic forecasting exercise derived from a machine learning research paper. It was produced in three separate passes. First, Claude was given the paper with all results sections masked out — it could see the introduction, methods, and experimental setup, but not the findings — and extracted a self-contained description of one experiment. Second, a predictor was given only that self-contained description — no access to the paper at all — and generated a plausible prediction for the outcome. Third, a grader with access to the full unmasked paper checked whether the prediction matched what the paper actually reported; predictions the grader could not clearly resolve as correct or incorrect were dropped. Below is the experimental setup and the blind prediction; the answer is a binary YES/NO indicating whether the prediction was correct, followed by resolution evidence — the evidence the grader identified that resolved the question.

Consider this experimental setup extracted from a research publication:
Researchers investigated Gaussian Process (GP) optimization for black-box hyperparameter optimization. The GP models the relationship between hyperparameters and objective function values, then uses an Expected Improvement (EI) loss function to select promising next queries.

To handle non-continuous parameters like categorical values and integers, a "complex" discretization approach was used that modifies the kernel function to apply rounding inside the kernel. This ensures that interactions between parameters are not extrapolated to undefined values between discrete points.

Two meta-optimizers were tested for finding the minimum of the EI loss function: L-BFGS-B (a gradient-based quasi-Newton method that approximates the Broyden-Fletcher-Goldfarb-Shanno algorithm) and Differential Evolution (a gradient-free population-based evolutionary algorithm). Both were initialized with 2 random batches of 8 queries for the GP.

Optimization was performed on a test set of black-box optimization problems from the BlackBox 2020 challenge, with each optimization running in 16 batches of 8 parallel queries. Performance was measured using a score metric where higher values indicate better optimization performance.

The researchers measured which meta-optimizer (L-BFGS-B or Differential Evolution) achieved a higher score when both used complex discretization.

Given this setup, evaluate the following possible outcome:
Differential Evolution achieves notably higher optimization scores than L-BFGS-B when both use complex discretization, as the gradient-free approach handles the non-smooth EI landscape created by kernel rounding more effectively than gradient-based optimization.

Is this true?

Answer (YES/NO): NO